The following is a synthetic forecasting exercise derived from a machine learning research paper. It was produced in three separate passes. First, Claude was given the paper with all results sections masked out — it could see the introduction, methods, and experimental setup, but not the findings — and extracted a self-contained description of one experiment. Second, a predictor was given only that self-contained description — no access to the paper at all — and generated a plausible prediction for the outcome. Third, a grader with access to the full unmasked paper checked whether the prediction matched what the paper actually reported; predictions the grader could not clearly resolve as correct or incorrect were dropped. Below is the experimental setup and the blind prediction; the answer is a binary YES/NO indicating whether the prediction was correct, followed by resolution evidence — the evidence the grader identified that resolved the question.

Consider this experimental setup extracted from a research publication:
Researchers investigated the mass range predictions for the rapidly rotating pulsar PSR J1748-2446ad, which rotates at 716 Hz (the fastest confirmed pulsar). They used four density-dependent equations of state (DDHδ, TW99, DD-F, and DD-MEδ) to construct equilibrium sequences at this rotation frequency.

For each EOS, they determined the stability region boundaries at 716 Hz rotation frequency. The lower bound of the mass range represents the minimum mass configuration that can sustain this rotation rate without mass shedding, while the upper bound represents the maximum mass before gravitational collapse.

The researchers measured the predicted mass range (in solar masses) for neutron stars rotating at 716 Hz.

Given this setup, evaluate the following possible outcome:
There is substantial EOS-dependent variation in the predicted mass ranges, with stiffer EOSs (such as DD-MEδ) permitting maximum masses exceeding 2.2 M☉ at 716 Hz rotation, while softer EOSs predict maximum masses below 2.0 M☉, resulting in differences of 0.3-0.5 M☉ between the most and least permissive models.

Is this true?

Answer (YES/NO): NO